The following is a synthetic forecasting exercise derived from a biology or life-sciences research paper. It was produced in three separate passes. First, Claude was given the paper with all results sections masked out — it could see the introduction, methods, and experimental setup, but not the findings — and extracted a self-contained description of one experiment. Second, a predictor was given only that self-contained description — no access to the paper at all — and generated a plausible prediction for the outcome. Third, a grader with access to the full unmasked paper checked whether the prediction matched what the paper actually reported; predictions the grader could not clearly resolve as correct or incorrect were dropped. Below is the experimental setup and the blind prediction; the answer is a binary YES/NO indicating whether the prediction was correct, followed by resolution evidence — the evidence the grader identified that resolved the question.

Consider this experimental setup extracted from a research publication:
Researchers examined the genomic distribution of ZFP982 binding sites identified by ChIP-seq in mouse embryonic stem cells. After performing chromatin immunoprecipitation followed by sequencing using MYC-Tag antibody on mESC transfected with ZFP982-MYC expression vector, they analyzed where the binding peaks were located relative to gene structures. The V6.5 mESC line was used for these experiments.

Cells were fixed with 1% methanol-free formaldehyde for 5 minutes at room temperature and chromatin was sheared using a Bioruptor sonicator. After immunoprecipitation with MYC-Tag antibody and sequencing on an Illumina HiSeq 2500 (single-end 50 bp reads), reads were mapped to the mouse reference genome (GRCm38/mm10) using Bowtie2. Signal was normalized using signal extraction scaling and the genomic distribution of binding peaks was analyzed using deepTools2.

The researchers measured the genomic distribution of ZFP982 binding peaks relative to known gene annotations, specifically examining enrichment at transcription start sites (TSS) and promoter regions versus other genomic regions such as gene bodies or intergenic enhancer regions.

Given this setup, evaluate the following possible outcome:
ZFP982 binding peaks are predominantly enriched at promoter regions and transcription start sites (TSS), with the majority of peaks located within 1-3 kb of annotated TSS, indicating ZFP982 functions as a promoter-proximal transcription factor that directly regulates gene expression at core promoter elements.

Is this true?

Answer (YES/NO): NO